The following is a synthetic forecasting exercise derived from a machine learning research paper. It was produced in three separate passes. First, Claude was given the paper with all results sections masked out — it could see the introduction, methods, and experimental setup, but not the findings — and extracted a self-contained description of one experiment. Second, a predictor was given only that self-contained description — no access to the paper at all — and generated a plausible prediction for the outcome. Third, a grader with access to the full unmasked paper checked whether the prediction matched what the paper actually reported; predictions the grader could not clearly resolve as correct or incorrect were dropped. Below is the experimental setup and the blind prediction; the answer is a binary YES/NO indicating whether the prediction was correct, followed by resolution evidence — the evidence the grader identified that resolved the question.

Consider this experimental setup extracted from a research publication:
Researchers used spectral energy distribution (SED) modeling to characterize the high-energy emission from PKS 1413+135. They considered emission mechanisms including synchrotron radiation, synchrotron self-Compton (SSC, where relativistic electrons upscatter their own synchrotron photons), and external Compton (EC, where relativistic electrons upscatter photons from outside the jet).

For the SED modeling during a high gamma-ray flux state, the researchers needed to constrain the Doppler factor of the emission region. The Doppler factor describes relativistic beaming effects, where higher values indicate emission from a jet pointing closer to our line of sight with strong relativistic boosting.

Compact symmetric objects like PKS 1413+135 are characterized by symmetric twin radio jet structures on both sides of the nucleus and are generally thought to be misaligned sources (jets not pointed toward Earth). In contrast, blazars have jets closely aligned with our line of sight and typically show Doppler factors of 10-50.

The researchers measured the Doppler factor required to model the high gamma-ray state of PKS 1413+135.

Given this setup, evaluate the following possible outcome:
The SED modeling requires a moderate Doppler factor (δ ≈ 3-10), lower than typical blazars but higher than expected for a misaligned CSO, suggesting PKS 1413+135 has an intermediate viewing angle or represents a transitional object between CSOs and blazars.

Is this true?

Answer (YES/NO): NO